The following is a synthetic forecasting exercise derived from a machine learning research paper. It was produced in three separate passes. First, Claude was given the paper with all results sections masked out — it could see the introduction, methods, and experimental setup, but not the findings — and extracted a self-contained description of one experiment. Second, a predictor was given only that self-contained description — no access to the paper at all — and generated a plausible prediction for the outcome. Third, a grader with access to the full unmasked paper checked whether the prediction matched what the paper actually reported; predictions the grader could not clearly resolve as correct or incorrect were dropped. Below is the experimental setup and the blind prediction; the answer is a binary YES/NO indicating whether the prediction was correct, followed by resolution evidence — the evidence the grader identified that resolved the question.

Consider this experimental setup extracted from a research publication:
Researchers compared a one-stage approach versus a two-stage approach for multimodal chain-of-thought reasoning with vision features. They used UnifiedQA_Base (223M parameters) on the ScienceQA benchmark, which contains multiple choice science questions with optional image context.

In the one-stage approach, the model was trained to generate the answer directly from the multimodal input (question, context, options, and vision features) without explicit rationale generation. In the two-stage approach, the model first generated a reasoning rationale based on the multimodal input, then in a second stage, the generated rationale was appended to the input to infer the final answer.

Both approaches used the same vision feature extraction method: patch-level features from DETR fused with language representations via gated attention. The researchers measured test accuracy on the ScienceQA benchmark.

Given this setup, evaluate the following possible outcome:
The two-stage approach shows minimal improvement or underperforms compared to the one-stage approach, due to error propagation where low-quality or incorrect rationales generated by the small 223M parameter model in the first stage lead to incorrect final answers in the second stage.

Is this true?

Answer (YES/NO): NO